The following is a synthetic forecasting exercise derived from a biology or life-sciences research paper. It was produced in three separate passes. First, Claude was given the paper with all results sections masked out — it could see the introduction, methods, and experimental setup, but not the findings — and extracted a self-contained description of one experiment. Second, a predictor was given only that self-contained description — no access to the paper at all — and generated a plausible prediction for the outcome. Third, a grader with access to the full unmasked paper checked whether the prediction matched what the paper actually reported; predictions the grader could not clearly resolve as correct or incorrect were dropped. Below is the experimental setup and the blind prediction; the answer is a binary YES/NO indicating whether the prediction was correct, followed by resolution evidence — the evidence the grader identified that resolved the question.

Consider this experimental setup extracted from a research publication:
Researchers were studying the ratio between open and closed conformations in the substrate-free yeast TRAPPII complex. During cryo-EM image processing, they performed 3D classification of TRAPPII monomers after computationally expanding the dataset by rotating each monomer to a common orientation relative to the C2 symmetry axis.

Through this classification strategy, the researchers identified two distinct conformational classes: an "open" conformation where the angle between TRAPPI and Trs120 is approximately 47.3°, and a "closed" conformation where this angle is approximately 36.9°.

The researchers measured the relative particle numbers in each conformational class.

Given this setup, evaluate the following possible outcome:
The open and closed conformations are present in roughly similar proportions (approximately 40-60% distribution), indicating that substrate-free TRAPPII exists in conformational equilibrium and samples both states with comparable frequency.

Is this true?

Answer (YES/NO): NO